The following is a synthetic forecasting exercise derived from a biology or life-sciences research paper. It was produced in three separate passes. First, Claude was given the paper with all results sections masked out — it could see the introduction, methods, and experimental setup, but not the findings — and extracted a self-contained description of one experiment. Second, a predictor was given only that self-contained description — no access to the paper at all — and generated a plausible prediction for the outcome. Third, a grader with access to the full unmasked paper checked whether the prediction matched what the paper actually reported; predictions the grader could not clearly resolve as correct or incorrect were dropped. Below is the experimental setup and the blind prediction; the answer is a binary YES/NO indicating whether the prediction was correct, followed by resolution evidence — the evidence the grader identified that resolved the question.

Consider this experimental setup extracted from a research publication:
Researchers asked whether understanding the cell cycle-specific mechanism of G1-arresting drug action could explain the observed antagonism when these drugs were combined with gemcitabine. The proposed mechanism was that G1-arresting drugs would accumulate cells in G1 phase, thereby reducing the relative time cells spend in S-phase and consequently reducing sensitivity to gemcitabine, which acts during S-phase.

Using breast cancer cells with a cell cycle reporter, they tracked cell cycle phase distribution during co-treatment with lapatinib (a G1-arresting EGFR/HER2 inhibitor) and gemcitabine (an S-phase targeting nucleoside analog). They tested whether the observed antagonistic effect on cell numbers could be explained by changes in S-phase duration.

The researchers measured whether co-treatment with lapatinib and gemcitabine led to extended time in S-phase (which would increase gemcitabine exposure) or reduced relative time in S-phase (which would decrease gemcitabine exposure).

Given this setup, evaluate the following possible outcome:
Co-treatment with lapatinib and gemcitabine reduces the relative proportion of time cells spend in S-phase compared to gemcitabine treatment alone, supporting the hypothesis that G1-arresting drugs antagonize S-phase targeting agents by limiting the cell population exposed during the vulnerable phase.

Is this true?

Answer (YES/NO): YES